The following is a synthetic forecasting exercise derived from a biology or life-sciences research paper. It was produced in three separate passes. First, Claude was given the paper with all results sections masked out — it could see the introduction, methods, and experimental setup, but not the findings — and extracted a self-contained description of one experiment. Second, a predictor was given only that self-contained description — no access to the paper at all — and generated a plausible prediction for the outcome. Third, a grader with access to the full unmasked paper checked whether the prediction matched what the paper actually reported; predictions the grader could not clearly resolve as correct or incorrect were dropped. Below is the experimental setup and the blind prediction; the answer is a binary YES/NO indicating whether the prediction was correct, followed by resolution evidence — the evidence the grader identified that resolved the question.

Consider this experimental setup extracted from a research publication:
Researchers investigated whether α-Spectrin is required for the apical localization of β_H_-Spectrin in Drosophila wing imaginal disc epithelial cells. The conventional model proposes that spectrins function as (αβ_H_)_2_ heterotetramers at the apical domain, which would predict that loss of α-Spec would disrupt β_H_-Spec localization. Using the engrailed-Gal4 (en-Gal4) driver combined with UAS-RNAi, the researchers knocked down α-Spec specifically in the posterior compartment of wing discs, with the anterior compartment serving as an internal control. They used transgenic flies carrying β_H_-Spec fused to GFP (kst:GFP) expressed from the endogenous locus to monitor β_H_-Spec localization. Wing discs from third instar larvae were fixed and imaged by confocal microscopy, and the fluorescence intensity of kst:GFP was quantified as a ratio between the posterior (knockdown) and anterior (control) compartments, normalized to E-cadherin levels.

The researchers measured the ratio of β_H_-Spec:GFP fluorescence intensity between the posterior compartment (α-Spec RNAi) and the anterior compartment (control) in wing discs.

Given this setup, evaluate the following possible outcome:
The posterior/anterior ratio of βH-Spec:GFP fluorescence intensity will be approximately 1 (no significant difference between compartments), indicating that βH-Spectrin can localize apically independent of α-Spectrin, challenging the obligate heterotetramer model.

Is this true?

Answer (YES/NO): YES